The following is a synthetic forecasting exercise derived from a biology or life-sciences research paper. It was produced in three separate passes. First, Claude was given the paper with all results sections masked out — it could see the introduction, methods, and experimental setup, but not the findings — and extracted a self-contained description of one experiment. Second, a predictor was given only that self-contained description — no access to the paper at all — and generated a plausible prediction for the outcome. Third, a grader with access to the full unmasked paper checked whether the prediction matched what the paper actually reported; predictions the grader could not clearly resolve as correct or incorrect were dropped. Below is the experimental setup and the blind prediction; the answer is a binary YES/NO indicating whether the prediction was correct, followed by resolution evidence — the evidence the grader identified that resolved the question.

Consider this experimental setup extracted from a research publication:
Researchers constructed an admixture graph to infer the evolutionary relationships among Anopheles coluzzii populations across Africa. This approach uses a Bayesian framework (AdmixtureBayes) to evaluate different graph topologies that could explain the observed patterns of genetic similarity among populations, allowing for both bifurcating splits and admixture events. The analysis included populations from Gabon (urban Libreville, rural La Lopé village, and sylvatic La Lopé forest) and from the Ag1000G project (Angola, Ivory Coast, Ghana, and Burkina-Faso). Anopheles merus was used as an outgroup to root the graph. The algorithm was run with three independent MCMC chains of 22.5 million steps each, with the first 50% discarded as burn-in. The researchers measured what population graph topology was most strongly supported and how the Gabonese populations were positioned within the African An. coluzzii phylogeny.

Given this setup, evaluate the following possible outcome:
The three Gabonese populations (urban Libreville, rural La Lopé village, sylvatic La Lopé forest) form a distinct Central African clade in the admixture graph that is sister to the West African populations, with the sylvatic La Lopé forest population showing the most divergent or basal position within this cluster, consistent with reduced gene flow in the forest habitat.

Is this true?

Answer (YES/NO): NO